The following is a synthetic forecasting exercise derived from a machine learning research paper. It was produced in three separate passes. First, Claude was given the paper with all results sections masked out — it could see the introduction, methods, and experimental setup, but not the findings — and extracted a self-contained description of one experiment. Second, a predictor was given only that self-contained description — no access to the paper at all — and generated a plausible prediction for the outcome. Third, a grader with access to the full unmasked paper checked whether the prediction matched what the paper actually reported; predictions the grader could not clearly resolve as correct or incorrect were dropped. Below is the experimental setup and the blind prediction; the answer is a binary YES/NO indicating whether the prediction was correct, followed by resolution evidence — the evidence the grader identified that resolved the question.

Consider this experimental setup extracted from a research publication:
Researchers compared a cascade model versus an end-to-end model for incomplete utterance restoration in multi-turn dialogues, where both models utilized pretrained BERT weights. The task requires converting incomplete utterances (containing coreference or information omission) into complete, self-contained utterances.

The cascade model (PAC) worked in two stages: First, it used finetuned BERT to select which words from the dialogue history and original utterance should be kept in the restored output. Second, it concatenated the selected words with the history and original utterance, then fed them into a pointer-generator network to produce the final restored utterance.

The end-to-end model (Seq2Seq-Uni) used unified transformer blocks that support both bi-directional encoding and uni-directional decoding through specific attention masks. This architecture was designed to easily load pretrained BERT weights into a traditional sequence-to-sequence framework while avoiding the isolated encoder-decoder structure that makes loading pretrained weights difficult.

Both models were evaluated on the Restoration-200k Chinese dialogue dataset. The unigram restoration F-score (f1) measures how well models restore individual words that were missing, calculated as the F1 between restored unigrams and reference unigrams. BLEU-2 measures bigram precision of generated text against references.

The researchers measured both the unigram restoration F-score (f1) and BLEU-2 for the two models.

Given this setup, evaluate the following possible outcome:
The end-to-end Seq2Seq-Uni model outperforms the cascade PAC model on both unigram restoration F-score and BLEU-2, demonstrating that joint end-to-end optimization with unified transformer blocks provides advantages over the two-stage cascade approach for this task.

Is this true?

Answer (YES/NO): NO